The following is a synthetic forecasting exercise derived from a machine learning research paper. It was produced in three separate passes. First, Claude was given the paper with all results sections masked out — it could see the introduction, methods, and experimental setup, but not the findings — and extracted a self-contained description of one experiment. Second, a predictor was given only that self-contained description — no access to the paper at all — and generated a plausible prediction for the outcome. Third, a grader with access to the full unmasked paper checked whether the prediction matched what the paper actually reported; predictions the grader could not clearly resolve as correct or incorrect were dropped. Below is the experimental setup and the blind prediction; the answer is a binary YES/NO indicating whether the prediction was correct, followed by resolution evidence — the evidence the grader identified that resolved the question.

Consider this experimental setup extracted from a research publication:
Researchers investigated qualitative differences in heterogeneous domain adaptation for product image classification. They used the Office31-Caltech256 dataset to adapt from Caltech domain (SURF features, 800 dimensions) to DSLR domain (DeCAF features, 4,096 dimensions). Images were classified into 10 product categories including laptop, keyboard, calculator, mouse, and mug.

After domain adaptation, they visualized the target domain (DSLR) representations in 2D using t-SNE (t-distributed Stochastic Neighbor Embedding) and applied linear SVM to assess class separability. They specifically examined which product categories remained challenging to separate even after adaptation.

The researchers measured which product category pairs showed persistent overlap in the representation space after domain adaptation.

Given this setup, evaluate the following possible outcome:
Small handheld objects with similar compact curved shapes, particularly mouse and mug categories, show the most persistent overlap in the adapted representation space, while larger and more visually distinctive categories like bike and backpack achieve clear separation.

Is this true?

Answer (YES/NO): NO